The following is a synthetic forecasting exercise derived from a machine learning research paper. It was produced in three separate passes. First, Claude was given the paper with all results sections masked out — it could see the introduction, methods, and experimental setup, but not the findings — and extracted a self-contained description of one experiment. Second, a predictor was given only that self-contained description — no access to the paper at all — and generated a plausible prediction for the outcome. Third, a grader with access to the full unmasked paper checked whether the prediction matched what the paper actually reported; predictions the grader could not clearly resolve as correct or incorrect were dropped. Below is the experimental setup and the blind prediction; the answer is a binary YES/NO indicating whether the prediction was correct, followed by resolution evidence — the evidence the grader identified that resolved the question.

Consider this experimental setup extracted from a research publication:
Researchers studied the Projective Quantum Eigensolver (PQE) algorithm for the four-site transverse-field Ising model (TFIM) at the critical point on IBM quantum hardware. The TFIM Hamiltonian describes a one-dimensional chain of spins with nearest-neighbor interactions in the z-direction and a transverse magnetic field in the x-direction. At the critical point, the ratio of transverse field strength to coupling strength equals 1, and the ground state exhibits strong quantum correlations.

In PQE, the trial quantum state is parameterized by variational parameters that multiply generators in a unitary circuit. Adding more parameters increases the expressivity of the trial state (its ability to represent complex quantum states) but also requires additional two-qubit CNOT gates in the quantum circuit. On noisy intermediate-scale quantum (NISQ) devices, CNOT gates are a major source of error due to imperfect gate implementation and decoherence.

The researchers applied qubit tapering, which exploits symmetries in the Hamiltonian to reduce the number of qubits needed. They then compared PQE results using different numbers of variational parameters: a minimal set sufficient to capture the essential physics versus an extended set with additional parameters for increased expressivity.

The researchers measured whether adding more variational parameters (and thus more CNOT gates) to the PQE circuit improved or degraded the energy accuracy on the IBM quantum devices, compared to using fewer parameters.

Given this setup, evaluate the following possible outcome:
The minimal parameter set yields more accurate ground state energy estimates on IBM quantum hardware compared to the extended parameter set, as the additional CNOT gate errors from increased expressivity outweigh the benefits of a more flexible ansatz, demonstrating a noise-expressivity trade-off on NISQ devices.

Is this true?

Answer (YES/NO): YES